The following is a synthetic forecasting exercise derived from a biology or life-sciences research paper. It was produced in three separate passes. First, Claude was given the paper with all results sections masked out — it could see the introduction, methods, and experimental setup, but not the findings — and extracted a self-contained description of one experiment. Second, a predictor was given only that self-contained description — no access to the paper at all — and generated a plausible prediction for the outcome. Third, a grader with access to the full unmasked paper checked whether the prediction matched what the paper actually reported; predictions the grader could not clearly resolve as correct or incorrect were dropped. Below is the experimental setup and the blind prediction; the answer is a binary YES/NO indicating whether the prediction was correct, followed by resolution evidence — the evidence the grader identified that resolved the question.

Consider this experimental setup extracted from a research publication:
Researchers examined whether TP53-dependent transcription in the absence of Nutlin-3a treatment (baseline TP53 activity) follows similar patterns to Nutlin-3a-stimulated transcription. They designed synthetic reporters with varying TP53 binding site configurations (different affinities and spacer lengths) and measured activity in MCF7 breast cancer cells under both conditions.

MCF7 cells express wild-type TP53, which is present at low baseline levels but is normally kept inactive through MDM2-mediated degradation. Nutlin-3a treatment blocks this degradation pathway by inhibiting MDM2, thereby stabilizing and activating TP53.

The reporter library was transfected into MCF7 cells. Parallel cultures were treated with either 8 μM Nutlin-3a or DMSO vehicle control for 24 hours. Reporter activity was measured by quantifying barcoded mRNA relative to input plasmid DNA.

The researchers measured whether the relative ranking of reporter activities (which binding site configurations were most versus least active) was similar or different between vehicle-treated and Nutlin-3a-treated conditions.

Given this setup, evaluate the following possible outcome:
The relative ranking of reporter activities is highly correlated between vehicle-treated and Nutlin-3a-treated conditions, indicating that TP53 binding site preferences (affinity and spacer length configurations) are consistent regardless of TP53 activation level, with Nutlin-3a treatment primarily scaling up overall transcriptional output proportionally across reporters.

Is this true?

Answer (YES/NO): NO